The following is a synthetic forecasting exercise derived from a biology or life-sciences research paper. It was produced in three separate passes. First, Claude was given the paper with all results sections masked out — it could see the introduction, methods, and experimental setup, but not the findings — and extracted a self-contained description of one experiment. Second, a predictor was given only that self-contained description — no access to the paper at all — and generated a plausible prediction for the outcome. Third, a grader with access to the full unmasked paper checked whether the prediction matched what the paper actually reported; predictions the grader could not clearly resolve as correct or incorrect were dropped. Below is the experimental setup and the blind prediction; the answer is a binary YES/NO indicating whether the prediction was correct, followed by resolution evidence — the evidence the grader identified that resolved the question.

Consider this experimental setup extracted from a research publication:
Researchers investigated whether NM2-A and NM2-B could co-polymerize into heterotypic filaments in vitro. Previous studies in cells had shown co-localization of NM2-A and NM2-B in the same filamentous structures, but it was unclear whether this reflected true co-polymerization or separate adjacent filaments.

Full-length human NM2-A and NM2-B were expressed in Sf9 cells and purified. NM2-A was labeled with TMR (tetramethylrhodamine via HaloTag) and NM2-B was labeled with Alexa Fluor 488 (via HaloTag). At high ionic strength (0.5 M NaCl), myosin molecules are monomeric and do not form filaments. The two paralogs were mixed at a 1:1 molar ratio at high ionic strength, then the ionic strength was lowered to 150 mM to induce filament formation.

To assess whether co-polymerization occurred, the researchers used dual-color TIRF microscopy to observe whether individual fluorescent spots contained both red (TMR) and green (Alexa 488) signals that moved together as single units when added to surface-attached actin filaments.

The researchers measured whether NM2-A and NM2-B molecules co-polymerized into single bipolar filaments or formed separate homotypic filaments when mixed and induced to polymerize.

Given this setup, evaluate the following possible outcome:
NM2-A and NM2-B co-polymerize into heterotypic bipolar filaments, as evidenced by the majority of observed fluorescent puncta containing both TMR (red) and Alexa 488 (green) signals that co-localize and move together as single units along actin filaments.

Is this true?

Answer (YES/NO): YES